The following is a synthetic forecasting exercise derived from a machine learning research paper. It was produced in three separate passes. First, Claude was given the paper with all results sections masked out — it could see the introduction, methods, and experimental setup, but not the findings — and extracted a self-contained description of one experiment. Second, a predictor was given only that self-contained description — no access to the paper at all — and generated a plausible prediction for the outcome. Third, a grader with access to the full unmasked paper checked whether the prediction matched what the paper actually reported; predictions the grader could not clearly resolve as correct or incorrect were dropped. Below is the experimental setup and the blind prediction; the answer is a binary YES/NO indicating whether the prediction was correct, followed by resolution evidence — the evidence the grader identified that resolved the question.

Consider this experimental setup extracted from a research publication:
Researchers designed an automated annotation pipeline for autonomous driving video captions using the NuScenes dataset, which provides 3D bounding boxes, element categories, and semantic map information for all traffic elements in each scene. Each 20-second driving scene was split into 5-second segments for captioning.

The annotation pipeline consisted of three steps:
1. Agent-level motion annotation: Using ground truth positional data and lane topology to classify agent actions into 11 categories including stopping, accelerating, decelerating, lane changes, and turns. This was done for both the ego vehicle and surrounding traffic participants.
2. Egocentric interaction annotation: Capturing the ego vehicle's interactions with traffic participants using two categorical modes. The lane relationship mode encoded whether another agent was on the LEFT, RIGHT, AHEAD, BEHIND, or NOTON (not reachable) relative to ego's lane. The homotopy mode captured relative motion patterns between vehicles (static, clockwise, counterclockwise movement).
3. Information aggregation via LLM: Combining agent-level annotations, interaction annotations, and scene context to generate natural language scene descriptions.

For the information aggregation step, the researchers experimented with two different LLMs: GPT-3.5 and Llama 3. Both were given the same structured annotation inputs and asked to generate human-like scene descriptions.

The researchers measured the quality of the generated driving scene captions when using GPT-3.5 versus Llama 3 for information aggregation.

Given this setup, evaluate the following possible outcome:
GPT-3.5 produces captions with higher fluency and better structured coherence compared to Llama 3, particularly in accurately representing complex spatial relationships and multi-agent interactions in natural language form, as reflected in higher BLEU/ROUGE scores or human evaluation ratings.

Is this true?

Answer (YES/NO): NO